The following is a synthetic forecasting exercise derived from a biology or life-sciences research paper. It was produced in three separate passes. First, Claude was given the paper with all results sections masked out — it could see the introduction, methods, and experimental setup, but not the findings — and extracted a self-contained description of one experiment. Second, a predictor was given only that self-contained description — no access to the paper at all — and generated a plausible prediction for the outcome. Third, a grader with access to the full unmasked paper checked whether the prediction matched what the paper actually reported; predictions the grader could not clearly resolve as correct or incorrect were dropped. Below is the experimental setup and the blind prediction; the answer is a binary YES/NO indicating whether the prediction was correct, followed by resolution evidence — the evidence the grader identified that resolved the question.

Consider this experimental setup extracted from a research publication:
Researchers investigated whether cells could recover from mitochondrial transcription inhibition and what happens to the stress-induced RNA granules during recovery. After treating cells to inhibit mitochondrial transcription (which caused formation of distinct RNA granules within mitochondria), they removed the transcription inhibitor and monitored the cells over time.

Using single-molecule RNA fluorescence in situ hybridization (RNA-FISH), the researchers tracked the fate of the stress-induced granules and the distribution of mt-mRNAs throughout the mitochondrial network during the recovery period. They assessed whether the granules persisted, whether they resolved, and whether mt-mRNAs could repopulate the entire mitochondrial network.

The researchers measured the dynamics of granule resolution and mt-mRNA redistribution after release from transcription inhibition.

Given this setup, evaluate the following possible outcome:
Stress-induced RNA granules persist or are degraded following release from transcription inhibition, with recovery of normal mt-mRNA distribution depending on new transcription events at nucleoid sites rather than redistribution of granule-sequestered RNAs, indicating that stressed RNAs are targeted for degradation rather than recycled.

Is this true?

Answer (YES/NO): YES